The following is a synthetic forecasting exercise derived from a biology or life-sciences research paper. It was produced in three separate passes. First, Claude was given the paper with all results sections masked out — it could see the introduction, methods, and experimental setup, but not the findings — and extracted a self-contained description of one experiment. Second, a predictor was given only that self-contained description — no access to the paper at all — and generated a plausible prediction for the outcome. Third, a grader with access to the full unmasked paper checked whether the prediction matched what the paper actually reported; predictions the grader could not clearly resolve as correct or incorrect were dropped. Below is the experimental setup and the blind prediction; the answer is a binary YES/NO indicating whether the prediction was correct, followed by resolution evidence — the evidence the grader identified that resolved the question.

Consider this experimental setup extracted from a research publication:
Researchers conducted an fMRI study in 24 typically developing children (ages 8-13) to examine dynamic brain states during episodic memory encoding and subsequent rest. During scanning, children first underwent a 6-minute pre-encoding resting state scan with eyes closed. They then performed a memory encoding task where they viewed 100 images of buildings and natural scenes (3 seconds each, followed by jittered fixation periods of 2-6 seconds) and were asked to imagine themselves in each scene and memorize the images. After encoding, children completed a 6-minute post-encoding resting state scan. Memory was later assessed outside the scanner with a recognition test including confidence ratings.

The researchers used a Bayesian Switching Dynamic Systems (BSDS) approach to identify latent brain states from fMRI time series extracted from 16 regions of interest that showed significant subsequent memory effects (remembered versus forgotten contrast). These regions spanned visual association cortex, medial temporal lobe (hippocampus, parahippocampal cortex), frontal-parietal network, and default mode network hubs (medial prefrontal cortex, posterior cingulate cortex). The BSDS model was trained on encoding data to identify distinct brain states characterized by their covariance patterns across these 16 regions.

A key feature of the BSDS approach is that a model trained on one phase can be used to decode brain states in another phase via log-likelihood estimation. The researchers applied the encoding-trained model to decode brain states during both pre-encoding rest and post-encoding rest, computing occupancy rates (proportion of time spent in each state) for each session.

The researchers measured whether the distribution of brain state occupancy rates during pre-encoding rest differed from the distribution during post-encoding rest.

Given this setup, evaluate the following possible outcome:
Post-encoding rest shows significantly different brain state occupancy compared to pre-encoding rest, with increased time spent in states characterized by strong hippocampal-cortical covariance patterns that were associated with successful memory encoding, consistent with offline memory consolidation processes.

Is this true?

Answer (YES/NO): YES